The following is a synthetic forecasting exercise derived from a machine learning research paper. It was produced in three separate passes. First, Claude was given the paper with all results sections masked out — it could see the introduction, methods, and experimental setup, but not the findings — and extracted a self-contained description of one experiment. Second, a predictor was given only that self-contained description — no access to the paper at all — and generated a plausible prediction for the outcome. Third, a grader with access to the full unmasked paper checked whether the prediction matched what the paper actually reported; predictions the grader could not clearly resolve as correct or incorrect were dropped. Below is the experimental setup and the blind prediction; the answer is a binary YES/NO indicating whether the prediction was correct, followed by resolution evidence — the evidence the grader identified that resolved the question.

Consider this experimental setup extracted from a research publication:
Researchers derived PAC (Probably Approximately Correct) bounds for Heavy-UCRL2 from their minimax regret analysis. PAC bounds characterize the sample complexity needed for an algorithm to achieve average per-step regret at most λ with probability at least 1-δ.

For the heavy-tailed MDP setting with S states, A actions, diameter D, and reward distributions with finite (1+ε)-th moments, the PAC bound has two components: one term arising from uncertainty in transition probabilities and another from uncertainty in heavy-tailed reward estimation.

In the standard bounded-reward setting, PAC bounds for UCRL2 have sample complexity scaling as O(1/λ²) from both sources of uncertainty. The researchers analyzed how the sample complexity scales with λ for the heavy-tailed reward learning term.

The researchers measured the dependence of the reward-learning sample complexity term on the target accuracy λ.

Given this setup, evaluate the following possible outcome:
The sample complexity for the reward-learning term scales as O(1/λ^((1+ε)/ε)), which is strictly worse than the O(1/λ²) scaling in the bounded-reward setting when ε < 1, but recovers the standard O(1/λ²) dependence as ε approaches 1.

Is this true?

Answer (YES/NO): YES